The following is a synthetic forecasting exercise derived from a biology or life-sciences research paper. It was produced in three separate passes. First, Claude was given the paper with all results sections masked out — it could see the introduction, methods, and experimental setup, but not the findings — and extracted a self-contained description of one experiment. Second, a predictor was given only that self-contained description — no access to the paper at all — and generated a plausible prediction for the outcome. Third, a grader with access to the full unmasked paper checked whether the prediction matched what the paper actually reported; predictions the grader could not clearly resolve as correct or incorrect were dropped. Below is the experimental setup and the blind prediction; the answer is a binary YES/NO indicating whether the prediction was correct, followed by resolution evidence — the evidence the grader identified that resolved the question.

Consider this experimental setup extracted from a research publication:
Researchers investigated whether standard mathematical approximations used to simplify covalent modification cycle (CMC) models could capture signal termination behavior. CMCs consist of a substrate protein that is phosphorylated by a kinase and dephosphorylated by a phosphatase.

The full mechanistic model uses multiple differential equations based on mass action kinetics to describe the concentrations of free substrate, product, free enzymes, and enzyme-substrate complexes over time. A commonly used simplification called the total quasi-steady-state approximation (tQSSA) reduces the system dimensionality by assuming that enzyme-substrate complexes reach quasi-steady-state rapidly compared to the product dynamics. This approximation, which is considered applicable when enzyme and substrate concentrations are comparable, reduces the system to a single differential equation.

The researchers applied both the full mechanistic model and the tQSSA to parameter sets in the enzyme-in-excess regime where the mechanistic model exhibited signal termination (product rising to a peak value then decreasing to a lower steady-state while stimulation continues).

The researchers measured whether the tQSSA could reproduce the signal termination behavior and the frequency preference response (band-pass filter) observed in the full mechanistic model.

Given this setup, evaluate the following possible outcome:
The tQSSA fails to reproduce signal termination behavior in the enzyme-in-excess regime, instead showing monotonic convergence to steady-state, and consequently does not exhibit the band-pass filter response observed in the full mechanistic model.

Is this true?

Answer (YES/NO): YES